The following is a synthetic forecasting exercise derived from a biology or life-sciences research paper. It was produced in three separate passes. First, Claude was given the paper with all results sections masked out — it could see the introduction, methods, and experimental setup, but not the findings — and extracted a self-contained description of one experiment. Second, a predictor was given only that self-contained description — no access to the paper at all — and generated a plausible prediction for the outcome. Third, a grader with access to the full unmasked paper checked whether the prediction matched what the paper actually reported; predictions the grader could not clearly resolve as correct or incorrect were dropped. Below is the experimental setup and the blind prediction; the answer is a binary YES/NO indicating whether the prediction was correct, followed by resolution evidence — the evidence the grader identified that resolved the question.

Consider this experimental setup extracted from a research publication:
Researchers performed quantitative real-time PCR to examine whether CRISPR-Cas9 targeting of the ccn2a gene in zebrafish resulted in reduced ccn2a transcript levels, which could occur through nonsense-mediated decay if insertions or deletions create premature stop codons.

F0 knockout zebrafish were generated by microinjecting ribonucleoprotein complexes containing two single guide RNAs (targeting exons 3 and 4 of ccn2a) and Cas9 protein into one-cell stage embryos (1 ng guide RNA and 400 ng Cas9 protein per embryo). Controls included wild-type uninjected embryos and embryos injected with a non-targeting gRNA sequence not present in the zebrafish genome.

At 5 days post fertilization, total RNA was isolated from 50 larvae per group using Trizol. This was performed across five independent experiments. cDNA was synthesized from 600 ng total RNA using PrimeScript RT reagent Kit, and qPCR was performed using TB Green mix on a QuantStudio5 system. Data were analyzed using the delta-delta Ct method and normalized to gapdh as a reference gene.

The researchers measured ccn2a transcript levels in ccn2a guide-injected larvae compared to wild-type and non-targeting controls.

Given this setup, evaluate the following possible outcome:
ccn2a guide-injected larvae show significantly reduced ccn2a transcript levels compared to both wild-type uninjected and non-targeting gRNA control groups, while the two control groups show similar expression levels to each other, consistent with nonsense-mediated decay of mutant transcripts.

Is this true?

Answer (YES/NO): YES